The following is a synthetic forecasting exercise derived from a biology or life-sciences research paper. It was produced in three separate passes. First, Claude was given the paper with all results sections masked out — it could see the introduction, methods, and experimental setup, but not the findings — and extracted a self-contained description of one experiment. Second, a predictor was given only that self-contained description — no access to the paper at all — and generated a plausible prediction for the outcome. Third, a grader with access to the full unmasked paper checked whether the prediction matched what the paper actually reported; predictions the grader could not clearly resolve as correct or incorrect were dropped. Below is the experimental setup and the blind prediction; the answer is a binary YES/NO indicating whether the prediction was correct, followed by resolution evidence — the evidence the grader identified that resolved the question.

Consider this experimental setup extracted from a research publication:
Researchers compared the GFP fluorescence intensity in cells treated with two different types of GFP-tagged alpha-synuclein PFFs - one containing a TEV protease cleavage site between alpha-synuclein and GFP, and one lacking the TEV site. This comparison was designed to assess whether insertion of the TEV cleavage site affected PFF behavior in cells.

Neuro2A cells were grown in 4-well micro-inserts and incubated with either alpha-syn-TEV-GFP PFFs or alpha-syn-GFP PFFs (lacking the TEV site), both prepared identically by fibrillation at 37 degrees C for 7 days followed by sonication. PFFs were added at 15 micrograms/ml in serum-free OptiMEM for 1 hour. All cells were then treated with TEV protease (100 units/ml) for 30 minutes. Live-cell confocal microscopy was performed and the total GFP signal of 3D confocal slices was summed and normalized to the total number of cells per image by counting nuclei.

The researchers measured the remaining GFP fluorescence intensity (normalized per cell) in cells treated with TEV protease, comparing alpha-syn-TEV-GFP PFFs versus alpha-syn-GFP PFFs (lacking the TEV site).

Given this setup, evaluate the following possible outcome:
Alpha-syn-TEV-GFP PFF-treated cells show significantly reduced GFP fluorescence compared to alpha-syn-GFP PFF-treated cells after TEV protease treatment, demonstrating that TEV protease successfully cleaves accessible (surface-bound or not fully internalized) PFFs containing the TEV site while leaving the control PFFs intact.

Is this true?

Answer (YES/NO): YES